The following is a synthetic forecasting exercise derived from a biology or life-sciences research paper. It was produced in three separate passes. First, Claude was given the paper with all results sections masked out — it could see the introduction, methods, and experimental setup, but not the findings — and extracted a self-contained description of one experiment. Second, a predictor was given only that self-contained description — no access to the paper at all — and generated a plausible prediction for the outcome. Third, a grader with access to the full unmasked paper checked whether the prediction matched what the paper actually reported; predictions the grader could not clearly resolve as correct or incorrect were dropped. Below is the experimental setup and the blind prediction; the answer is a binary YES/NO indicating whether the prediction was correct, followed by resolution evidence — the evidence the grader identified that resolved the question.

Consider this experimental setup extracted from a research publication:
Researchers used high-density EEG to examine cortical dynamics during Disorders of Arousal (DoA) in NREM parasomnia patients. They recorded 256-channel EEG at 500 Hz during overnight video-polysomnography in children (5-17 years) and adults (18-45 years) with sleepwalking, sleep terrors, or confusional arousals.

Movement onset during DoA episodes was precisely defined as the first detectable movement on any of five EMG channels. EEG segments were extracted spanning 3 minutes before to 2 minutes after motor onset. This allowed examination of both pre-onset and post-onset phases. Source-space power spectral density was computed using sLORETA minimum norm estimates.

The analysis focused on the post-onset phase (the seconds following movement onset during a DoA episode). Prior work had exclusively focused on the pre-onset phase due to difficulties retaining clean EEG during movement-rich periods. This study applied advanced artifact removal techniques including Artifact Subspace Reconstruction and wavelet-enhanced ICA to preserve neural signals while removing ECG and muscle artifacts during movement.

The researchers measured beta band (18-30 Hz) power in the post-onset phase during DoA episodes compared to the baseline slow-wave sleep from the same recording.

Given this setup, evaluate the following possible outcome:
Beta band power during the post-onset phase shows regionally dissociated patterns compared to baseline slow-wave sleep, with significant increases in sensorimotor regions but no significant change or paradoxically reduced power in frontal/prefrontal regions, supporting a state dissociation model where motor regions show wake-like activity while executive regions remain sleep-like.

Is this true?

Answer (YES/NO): NO